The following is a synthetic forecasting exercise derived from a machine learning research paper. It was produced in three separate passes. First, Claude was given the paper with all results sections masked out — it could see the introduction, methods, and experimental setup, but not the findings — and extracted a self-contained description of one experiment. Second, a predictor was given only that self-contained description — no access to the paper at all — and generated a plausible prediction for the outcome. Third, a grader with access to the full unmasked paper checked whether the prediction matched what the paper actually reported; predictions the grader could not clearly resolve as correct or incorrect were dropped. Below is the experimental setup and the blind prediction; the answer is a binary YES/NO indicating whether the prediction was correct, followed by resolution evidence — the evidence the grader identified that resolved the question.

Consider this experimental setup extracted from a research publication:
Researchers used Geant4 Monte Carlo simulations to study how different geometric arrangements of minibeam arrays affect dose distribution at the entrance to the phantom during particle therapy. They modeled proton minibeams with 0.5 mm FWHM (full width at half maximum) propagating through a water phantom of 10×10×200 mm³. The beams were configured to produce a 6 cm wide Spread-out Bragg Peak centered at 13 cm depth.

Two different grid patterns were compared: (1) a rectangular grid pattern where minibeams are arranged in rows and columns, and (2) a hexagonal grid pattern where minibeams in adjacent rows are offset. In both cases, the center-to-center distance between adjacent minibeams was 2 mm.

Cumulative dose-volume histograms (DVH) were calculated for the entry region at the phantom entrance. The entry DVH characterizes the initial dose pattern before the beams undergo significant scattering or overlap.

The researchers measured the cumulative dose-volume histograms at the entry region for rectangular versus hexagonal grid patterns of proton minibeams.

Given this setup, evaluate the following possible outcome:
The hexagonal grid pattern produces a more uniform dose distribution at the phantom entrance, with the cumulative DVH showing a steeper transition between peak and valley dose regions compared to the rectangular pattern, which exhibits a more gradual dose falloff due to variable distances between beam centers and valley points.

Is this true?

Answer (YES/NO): NO